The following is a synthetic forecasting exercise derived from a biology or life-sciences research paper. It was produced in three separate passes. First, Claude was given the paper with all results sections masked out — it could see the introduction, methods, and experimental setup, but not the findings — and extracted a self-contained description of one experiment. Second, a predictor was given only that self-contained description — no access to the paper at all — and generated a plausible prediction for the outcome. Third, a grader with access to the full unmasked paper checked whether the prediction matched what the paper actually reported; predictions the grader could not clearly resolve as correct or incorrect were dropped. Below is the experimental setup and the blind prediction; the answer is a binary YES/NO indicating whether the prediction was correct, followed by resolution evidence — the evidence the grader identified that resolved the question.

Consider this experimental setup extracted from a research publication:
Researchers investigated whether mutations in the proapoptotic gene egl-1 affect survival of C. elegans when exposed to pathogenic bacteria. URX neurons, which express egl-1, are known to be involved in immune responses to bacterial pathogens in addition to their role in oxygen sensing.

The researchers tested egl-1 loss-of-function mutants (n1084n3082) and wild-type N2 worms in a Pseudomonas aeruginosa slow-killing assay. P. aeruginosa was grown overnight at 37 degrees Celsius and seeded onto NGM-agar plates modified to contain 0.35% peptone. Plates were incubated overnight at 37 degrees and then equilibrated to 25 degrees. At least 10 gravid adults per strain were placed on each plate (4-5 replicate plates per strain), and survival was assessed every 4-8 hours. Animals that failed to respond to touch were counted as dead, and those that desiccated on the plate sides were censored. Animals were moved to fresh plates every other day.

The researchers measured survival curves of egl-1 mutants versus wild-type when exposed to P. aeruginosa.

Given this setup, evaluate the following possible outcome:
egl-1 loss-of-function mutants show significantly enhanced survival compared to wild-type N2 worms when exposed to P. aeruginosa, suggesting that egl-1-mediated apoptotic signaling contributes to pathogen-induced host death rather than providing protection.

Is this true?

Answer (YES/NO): NO